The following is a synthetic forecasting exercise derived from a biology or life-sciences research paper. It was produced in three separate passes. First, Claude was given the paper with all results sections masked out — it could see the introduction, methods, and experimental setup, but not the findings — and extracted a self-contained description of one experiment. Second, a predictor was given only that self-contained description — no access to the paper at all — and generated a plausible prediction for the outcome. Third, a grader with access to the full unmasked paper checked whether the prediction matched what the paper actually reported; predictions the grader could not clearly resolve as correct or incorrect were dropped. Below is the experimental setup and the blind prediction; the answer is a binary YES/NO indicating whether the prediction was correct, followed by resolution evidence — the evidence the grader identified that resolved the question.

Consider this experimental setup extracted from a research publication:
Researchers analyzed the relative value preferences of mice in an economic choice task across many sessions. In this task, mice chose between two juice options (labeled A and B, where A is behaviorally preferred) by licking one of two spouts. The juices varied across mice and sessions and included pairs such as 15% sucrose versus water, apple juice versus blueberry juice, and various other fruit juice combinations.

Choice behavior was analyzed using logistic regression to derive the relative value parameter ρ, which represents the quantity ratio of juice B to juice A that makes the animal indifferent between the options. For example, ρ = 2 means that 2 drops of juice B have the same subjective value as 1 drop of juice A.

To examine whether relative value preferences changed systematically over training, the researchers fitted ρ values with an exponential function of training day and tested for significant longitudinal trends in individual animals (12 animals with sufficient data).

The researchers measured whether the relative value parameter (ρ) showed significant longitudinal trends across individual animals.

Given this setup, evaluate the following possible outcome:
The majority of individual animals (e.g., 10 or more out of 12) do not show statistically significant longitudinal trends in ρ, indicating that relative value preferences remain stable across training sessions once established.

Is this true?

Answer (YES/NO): NO